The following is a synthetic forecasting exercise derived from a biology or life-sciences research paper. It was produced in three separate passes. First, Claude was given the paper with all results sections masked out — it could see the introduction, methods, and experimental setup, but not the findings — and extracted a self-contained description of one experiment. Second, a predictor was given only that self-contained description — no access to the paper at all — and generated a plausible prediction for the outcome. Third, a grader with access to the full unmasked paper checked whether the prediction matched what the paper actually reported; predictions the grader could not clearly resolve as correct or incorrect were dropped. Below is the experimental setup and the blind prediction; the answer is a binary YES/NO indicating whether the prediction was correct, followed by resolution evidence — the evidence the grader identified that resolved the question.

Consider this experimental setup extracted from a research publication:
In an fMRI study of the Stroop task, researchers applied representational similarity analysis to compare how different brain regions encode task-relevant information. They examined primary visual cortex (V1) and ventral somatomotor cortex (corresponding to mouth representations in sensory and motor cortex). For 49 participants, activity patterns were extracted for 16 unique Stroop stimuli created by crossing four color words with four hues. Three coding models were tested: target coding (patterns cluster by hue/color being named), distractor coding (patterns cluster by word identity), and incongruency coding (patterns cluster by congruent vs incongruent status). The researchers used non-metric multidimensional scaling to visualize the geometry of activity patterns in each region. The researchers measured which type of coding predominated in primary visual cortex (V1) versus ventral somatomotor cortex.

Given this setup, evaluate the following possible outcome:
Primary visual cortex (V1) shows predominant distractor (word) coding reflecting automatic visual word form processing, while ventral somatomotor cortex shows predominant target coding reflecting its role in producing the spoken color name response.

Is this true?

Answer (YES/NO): YES